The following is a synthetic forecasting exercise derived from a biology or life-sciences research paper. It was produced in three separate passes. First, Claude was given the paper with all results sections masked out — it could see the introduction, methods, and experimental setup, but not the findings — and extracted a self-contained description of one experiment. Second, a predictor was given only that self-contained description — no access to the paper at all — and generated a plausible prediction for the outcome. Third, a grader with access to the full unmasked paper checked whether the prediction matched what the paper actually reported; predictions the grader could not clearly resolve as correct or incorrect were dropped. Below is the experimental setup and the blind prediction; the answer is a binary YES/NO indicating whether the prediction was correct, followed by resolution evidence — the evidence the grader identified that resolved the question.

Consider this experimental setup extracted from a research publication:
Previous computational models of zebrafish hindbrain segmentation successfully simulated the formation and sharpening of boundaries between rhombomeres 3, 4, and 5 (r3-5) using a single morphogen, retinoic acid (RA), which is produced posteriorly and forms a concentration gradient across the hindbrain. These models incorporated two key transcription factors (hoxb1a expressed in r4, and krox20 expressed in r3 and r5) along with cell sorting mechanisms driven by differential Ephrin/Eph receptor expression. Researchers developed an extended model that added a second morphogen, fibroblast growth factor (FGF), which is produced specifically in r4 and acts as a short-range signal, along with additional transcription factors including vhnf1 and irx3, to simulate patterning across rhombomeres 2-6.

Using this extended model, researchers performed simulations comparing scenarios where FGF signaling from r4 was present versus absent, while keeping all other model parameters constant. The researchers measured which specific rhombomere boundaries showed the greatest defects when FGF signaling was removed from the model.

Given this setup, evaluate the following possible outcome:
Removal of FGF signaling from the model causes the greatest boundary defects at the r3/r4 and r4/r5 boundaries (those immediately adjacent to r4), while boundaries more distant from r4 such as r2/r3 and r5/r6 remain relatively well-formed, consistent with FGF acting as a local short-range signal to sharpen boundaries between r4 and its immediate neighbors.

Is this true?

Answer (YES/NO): NO